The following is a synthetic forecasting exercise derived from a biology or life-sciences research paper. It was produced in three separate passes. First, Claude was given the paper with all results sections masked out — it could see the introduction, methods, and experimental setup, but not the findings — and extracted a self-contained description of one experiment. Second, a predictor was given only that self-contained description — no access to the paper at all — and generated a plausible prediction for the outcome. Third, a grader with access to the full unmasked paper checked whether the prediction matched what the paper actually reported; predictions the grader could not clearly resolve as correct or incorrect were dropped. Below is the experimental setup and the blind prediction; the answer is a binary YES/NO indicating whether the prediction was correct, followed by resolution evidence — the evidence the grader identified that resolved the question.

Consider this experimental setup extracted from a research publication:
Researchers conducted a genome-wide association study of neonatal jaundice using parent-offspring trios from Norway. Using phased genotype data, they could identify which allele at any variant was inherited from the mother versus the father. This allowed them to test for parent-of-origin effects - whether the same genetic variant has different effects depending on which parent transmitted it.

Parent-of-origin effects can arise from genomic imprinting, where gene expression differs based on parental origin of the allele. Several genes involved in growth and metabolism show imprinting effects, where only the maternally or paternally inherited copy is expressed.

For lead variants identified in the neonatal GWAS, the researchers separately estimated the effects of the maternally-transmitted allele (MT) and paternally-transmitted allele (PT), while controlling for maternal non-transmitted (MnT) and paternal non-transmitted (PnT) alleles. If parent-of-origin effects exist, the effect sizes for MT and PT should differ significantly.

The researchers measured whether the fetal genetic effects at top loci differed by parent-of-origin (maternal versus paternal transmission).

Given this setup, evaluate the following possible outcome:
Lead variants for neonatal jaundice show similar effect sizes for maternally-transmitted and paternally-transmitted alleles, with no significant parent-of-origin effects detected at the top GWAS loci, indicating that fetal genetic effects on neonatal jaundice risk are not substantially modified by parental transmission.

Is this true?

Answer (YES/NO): YES